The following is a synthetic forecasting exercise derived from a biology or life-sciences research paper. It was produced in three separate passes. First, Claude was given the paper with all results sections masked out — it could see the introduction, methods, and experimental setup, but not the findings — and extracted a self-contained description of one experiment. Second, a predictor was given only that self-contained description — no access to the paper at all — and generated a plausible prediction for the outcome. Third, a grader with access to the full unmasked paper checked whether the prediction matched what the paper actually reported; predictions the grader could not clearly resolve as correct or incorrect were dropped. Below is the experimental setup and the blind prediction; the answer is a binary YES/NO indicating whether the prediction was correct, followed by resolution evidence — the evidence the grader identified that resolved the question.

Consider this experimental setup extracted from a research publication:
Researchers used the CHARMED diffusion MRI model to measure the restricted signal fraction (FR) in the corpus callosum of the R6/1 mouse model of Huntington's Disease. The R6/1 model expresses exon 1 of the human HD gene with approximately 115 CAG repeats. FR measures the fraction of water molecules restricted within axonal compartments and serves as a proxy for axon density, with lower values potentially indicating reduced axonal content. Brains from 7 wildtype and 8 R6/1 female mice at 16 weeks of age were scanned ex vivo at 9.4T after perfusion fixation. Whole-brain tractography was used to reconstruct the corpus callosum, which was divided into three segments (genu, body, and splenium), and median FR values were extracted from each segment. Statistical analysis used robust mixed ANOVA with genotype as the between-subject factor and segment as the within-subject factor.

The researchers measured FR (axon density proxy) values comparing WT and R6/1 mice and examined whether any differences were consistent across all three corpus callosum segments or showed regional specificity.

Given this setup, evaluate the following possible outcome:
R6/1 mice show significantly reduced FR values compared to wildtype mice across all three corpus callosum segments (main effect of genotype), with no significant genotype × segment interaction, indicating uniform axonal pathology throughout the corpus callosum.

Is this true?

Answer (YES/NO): NO